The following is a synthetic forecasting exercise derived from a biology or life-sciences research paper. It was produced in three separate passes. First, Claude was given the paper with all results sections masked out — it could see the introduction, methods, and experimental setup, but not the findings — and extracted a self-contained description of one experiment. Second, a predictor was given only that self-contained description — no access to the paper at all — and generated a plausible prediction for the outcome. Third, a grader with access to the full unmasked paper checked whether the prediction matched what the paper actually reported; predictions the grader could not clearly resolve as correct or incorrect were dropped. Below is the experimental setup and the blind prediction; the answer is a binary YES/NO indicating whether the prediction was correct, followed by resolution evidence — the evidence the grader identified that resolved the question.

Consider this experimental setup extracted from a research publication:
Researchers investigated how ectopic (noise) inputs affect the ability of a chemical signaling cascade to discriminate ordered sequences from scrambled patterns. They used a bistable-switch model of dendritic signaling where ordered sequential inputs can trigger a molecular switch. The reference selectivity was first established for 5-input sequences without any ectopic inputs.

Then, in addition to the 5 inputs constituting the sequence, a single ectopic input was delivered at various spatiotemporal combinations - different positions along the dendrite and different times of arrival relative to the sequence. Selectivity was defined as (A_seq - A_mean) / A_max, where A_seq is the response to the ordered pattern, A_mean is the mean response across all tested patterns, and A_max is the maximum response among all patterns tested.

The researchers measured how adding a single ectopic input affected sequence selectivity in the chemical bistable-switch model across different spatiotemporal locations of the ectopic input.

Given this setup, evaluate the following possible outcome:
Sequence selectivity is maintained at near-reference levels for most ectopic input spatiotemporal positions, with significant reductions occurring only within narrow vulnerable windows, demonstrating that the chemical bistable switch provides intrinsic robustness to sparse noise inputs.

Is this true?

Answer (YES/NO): YES